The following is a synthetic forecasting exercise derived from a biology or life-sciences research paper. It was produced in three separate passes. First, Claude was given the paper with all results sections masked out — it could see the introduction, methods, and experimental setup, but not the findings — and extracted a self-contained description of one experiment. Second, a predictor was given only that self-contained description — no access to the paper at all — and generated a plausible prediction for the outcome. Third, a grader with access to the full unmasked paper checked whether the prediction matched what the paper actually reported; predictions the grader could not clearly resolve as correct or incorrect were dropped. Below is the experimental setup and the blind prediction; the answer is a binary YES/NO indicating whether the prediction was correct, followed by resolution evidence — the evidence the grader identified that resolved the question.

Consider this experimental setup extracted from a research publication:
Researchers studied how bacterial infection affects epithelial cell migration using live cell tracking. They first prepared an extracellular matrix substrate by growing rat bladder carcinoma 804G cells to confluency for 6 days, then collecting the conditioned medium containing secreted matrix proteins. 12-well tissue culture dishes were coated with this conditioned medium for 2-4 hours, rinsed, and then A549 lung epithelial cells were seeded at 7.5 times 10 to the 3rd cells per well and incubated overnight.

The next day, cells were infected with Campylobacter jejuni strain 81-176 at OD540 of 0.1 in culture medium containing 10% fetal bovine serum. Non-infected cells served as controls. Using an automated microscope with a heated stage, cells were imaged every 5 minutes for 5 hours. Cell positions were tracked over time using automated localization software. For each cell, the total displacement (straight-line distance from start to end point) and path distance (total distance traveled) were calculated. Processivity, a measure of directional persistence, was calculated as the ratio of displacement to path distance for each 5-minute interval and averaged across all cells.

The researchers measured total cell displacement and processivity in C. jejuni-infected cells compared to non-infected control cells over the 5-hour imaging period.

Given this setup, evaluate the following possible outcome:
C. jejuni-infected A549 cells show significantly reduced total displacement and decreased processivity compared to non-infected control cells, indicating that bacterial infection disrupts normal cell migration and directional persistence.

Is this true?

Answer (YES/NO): YES